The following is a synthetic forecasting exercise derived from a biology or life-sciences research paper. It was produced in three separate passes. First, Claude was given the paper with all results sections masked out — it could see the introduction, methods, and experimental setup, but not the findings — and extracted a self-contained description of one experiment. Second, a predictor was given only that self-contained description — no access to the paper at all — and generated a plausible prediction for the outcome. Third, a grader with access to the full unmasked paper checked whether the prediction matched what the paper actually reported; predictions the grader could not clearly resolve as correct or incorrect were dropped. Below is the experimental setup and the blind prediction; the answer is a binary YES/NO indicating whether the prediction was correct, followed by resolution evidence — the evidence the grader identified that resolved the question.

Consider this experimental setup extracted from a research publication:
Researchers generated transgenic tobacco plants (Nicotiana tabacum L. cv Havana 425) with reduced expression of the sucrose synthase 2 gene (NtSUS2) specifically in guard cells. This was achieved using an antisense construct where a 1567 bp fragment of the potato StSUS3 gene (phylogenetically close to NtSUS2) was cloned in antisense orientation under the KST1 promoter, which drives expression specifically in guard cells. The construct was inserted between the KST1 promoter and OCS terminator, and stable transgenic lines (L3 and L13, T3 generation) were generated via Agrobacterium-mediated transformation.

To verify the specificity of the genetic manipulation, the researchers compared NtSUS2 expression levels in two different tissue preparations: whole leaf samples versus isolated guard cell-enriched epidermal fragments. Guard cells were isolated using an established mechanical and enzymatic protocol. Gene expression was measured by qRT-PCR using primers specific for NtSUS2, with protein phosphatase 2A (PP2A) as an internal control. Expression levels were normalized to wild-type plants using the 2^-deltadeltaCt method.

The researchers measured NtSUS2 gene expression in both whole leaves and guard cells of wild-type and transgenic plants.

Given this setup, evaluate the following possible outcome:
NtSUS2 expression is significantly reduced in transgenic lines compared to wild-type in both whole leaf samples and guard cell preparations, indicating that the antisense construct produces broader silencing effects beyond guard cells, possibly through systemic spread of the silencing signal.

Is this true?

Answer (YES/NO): NO